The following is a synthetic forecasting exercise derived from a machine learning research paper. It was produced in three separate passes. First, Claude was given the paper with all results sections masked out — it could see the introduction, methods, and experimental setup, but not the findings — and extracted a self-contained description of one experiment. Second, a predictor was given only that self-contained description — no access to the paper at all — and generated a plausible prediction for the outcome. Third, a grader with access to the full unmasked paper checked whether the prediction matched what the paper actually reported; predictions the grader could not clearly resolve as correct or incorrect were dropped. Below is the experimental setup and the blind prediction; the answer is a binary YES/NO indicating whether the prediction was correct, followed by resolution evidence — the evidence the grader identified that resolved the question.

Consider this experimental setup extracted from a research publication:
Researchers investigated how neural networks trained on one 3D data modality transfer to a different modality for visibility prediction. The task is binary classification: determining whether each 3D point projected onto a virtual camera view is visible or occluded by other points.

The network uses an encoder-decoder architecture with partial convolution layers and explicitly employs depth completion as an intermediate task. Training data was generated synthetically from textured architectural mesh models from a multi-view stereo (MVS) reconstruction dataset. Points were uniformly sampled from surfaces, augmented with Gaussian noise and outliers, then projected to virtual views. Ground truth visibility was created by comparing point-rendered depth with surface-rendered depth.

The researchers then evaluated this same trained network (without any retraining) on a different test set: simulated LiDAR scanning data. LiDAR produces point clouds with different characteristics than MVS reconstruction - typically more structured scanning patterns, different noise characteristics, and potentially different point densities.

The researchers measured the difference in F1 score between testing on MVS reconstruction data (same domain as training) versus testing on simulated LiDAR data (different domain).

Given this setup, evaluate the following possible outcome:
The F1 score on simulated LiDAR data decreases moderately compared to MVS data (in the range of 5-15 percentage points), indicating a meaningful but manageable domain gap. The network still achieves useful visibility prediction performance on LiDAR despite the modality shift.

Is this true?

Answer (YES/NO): YES